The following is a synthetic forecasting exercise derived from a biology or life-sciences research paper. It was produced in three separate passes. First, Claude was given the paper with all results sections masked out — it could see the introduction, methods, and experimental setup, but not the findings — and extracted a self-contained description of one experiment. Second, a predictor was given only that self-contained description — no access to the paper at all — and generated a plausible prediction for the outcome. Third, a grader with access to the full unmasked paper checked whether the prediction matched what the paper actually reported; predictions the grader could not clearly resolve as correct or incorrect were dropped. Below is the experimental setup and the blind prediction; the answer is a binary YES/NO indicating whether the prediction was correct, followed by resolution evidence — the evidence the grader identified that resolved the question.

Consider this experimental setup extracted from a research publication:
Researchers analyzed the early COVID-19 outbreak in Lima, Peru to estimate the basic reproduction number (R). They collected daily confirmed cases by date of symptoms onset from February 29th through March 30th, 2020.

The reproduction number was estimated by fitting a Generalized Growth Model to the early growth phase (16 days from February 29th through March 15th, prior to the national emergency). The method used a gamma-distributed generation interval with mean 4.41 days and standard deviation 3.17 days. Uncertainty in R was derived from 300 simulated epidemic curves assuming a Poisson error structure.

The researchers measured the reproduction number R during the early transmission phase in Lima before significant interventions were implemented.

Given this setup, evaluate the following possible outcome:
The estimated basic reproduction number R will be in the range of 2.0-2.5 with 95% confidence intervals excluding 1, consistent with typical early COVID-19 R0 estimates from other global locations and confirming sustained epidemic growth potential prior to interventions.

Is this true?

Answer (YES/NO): YES